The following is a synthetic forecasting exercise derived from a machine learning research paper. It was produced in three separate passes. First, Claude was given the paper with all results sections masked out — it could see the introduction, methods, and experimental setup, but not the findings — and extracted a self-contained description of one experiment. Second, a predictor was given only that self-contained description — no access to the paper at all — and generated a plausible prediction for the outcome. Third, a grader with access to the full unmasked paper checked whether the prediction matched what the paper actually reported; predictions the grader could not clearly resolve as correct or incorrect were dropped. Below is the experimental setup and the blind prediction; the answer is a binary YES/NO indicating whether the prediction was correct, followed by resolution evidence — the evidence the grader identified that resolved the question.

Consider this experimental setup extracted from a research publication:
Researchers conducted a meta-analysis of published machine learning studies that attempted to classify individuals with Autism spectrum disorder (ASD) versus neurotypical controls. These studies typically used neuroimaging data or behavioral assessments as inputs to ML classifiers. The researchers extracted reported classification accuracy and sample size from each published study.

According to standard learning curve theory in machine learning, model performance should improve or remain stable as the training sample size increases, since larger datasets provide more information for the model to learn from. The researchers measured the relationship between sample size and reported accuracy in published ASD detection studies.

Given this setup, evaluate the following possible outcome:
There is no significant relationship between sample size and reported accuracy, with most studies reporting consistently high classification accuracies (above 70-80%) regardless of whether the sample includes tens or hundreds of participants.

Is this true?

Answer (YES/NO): NO